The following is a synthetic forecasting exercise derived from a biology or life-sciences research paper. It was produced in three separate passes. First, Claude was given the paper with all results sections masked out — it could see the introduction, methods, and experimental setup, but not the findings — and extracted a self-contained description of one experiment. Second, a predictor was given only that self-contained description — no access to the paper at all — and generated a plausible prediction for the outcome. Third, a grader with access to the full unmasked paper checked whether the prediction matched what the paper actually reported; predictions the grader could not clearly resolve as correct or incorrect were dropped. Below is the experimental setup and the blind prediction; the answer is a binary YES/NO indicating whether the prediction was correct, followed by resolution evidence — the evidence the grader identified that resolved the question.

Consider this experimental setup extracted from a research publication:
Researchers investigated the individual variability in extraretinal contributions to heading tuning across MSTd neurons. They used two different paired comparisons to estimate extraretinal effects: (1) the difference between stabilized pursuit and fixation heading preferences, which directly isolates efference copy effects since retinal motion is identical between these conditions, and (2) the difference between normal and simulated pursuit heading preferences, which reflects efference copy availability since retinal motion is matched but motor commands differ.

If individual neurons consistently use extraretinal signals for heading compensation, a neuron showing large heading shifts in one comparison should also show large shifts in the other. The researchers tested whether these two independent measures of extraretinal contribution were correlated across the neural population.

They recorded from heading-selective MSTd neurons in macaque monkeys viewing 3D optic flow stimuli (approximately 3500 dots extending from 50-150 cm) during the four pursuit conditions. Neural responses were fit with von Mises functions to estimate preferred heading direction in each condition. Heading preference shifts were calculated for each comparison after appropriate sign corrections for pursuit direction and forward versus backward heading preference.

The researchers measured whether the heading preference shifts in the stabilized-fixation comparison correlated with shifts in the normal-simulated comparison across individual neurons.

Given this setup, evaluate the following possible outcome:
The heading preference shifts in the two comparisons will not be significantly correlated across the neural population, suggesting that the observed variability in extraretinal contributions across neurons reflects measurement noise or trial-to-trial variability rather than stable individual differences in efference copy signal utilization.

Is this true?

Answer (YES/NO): NO